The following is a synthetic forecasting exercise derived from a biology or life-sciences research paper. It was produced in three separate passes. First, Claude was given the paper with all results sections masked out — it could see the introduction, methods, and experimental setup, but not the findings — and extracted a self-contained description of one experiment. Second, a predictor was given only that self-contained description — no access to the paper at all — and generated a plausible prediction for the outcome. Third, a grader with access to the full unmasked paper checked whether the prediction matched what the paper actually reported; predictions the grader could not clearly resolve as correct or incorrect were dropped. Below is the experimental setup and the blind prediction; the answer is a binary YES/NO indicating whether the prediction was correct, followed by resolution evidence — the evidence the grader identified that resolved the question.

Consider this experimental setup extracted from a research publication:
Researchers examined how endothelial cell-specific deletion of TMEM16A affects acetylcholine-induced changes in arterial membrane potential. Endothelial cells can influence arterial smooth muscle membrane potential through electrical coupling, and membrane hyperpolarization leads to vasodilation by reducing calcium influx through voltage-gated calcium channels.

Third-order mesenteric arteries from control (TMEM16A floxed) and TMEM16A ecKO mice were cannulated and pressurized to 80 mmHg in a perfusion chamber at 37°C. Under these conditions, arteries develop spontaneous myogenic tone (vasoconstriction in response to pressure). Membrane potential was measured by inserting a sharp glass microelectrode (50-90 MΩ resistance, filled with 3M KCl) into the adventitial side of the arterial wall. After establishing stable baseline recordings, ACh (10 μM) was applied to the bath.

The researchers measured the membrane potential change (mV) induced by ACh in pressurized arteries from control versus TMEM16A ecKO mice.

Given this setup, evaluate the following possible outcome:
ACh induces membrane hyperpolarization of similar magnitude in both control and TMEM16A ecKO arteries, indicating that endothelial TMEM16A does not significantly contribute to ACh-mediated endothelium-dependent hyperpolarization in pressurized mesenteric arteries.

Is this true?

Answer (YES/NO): NO